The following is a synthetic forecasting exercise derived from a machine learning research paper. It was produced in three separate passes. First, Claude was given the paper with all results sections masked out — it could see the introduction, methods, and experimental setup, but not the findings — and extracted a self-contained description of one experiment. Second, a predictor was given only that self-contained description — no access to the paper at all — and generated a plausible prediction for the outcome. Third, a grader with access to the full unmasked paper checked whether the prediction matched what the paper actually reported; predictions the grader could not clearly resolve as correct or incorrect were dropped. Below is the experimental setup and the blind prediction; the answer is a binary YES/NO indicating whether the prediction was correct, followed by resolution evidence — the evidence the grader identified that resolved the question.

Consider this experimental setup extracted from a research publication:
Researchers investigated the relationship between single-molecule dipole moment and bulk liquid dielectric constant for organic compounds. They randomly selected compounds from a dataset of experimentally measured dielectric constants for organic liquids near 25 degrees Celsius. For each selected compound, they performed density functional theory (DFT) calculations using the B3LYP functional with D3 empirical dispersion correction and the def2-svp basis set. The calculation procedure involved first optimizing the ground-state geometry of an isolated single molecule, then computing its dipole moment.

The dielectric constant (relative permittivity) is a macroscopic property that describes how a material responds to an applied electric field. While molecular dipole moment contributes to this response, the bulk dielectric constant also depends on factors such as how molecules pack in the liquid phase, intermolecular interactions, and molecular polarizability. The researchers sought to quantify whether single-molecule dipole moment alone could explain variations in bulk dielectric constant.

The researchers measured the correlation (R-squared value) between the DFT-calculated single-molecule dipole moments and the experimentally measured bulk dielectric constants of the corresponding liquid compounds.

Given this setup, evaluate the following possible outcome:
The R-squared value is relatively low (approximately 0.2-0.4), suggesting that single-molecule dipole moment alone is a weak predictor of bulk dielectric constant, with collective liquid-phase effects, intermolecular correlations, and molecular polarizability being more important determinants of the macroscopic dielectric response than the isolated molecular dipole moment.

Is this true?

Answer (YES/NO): NO